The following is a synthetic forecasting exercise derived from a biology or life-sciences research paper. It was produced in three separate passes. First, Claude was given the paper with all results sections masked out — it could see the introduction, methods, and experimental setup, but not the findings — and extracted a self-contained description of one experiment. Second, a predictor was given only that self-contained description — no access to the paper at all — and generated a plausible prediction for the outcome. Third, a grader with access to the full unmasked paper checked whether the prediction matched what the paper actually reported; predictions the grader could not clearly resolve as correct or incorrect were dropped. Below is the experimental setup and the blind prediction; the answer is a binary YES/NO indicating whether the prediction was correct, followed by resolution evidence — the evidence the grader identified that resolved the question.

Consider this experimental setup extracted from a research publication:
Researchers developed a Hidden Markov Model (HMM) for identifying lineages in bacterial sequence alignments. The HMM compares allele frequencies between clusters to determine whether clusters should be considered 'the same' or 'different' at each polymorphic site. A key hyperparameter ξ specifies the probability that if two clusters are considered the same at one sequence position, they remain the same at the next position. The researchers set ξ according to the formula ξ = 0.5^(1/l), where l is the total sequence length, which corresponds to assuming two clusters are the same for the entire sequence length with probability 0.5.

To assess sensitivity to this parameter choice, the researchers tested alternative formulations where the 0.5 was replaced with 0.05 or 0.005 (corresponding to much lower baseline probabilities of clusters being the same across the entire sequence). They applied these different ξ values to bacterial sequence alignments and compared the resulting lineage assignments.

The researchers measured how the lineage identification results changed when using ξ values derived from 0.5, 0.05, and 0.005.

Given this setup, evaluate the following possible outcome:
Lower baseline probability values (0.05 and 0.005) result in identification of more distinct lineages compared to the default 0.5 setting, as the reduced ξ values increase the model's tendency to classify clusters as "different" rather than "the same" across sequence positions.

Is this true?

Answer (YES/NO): NO